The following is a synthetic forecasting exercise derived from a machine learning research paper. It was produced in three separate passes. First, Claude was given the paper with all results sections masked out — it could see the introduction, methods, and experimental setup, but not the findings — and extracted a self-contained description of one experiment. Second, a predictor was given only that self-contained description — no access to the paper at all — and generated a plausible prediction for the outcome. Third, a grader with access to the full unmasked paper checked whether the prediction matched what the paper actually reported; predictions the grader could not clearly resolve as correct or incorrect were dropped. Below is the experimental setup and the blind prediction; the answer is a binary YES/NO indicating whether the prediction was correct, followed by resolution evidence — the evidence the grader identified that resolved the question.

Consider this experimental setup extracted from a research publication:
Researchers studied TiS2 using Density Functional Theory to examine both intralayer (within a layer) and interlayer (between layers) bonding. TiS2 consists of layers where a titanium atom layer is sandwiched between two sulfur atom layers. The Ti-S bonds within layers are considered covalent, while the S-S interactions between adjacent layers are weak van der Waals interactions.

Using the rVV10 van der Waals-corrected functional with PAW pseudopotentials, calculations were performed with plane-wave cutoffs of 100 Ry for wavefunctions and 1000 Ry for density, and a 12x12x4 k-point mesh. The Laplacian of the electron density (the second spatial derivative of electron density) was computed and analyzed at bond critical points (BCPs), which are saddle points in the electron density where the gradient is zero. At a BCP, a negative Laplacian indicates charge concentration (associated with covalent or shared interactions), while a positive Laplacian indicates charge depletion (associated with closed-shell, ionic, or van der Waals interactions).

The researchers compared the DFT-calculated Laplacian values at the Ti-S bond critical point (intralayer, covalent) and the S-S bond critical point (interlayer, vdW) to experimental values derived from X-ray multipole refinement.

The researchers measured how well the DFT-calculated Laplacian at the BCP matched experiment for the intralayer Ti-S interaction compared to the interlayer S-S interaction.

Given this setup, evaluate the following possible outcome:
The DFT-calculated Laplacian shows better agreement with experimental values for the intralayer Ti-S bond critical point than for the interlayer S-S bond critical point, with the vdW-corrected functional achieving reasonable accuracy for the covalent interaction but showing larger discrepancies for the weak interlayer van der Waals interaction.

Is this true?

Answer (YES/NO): NO